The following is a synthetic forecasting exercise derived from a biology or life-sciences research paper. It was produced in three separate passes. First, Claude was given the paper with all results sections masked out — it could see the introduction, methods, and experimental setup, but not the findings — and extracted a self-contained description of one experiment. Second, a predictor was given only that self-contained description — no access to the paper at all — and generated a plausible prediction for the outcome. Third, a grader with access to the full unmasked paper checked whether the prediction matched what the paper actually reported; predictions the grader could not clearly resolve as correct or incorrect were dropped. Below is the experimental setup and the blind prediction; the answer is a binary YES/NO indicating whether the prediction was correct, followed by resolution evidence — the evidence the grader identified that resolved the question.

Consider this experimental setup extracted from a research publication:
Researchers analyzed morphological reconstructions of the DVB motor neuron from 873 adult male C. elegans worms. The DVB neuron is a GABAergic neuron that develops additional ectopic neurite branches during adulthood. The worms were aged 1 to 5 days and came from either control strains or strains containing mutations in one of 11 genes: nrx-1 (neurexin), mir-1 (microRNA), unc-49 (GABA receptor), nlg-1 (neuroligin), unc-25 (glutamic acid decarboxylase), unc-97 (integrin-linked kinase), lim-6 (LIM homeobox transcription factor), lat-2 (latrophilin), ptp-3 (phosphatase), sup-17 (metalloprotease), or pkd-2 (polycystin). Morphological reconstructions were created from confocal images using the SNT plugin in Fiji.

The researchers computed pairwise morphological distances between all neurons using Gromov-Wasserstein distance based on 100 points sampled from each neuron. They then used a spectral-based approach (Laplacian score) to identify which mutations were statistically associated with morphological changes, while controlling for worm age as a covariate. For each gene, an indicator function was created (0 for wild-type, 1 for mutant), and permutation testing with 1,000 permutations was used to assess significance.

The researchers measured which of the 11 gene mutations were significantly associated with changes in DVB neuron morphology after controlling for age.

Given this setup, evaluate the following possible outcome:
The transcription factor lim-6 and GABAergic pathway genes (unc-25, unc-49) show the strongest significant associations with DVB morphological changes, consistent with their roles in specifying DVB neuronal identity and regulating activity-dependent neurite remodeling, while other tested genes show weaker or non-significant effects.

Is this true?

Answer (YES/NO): NO